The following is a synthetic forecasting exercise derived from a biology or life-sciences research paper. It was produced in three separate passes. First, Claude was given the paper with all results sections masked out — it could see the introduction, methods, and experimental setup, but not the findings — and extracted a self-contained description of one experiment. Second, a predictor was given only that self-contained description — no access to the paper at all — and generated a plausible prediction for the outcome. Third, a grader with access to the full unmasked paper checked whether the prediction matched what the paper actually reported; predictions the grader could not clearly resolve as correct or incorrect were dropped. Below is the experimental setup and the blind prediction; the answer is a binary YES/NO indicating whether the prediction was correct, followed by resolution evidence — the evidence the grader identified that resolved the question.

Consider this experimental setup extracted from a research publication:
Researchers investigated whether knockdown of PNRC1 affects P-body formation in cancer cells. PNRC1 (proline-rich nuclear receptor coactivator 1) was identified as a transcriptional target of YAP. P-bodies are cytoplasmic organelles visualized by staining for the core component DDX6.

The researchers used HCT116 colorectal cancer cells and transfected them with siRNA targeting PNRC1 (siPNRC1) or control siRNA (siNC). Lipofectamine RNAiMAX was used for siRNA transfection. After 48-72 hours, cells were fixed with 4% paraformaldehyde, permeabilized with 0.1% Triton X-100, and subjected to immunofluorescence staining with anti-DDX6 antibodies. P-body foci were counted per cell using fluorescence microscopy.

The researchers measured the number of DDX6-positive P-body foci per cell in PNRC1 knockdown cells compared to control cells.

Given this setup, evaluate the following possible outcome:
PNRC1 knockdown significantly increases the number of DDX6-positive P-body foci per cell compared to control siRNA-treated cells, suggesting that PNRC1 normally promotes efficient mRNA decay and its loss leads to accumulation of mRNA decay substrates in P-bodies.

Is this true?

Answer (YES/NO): YES